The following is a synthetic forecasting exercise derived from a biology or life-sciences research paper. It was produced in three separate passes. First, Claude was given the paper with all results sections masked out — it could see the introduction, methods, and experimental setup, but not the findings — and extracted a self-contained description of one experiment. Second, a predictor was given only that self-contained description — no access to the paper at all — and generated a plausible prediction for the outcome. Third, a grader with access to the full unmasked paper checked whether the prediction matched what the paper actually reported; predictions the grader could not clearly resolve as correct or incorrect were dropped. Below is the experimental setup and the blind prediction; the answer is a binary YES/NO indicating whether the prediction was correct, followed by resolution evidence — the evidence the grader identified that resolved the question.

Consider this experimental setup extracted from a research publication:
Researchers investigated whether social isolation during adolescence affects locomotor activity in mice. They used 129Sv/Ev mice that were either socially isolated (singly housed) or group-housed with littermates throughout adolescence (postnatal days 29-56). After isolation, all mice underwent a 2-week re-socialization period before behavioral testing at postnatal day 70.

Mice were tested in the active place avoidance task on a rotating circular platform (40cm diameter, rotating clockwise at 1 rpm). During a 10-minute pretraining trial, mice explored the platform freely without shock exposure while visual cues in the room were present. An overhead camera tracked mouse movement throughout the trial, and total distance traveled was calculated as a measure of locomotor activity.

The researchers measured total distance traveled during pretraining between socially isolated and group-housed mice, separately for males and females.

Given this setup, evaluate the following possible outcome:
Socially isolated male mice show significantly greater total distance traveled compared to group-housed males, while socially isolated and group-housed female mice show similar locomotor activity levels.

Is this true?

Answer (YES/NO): NO